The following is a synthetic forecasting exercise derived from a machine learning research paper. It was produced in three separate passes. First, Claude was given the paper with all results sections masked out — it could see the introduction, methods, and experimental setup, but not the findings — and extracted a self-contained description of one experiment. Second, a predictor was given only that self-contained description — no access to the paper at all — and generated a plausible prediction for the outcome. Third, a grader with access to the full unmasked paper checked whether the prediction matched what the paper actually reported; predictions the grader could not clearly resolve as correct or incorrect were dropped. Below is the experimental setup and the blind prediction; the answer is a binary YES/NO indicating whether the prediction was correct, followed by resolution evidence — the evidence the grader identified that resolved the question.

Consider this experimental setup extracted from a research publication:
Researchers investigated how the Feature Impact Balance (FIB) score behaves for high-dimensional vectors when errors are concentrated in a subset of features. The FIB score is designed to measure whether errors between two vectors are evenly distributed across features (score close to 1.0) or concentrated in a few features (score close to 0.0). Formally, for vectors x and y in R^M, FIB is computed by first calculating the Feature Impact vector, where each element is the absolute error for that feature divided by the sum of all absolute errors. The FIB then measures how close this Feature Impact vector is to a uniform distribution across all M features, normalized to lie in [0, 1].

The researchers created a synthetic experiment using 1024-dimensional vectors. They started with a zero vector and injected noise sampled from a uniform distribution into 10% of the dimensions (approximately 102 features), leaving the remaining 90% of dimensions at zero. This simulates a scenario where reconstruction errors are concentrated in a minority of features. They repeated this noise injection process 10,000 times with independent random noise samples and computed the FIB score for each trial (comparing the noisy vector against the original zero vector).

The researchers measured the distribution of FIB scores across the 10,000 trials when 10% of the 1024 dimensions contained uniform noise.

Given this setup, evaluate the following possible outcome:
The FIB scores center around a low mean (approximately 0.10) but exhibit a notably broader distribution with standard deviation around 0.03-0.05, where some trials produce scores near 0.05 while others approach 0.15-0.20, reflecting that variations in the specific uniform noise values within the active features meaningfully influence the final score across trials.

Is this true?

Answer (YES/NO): NO